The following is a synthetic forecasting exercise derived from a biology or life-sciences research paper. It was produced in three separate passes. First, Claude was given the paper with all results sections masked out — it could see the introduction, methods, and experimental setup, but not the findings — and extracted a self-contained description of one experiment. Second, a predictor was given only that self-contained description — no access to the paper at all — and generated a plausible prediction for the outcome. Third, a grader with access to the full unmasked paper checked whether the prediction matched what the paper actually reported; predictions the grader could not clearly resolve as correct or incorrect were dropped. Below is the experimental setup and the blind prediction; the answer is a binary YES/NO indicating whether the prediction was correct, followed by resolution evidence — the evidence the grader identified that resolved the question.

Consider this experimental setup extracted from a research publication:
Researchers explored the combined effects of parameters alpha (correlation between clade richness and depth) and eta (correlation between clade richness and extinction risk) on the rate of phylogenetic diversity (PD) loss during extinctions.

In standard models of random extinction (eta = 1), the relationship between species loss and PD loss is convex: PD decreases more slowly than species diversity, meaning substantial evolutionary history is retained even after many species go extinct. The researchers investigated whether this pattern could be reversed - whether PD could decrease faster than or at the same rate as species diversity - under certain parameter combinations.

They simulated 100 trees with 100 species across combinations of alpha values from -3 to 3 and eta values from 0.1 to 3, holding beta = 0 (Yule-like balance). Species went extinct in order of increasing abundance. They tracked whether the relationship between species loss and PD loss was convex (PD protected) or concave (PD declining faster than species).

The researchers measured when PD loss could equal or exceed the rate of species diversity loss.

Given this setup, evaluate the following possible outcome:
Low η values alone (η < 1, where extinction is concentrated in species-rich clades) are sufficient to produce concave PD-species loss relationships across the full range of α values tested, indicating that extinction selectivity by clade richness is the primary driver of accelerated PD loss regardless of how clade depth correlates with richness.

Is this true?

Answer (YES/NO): NO